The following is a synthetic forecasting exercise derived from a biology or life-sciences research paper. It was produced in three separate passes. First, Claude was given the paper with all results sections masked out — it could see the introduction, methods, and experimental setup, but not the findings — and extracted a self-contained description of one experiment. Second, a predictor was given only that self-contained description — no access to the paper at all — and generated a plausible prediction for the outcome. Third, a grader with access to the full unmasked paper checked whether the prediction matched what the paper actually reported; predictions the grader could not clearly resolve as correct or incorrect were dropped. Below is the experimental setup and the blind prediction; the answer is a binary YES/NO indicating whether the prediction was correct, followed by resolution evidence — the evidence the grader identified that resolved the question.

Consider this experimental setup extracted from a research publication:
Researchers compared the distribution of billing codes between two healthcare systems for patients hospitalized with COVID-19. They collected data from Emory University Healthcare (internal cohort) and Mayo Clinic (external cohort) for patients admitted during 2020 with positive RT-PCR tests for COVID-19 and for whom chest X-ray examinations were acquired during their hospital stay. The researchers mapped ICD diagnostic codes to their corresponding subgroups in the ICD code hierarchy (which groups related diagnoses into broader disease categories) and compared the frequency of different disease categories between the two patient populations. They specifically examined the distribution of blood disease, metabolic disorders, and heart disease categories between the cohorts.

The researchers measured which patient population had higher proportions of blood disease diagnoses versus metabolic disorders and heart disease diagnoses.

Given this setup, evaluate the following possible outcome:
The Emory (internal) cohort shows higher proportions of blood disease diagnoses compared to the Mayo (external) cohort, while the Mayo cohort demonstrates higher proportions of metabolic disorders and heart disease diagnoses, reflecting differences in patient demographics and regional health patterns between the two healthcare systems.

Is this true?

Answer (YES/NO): YES